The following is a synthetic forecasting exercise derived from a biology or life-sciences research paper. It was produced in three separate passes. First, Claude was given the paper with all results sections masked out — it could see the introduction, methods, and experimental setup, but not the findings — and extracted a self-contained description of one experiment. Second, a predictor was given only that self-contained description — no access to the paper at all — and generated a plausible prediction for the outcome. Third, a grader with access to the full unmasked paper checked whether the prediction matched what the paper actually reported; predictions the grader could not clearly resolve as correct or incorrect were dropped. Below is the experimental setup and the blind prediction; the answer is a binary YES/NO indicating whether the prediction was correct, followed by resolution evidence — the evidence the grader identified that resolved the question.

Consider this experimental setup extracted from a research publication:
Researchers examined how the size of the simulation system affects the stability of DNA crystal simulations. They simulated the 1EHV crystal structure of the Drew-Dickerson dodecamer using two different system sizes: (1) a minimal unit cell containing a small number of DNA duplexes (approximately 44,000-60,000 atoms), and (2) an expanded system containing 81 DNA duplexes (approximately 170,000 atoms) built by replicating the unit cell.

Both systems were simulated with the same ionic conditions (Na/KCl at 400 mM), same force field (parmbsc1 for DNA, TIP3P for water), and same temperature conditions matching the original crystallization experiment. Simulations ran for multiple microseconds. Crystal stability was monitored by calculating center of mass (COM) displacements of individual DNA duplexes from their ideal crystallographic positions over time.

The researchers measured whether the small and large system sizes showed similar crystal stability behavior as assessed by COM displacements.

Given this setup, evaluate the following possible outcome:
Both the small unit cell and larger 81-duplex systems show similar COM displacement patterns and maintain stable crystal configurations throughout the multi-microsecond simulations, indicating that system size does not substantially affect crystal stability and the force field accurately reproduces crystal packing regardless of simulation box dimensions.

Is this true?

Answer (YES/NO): NO